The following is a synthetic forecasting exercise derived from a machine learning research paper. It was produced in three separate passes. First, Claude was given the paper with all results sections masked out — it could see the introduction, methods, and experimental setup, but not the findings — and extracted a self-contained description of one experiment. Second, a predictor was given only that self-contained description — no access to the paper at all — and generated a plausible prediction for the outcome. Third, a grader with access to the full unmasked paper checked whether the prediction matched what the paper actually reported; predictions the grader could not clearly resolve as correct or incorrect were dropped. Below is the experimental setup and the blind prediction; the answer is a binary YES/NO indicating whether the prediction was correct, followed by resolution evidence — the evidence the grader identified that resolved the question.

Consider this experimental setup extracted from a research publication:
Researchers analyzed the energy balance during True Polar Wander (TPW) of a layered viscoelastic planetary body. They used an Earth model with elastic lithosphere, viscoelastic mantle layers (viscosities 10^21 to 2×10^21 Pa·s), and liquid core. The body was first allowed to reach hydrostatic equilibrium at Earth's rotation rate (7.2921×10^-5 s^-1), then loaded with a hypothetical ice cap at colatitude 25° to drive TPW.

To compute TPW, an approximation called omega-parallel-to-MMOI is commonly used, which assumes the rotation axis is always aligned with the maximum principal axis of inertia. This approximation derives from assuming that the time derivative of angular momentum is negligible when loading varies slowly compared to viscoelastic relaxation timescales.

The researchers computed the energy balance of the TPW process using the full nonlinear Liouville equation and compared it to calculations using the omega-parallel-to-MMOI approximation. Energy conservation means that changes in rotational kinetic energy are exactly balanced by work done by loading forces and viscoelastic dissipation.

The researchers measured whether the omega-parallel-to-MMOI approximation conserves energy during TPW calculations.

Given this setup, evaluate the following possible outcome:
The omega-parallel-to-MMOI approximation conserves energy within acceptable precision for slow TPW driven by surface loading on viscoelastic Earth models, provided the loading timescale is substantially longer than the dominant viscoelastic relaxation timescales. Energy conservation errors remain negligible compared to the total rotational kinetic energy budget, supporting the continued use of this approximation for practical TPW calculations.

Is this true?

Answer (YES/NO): NO